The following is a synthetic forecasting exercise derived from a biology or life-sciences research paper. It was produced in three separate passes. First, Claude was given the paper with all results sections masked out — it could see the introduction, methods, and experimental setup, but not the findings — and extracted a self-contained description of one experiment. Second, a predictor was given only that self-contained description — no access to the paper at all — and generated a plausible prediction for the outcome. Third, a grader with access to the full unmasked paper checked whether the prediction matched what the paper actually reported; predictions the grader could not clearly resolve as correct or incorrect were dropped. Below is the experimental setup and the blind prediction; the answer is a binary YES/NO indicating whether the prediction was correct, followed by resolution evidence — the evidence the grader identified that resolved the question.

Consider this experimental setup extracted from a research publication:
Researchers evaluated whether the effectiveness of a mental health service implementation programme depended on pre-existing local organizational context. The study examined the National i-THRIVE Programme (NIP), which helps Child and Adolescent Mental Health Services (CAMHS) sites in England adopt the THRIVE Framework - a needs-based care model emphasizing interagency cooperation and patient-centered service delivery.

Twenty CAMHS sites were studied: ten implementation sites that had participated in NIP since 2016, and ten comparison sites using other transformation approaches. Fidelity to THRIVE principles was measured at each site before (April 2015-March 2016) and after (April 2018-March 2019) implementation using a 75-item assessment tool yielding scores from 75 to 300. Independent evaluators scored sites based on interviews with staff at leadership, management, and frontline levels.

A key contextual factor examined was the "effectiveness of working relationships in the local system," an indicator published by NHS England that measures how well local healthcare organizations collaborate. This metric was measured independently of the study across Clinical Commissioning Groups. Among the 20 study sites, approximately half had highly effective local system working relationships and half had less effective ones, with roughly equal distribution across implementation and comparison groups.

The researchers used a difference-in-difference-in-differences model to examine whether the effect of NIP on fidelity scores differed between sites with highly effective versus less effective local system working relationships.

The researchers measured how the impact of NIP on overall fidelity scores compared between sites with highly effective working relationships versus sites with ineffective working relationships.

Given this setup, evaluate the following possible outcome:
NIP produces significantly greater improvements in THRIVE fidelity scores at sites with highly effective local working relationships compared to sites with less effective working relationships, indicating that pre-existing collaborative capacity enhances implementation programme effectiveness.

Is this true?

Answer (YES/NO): YES